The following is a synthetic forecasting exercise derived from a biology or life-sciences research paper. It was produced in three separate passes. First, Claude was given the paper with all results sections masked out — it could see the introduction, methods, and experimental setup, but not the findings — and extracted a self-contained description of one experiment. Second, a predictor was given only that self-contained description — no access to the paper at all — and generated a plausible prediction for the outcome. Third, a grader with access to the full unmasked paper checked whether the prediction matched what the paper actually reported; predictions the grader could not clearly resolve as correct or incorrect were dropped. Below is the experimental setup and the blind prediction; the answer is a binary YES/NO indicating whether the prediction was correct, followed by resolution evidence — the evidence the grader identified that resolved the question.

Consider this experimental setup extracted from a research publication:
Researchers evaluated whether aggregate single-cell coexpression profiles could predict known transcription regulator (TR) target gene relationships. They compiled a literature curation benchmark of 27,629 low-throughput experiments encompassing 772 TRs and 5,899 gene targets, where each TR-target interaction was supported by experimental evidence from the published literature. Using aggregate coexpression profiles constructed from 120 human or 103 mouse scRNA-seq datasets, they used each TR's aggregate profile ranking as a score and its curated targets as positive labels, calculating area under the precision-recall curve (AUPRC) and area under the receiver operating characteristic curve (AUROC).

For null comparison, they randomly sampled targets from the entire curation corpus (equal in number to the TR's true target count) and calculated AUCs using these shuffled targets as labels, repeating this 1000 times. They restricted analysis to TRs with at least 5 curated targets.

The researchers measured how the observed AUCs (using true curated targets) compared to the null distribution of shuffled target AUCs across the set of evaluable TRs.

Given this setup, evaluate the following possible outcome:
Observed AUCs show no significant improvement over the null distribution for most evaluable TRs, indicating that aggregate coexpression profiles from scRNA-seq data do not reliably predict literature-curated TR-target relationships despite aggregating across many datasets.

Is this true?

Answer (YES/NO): NO